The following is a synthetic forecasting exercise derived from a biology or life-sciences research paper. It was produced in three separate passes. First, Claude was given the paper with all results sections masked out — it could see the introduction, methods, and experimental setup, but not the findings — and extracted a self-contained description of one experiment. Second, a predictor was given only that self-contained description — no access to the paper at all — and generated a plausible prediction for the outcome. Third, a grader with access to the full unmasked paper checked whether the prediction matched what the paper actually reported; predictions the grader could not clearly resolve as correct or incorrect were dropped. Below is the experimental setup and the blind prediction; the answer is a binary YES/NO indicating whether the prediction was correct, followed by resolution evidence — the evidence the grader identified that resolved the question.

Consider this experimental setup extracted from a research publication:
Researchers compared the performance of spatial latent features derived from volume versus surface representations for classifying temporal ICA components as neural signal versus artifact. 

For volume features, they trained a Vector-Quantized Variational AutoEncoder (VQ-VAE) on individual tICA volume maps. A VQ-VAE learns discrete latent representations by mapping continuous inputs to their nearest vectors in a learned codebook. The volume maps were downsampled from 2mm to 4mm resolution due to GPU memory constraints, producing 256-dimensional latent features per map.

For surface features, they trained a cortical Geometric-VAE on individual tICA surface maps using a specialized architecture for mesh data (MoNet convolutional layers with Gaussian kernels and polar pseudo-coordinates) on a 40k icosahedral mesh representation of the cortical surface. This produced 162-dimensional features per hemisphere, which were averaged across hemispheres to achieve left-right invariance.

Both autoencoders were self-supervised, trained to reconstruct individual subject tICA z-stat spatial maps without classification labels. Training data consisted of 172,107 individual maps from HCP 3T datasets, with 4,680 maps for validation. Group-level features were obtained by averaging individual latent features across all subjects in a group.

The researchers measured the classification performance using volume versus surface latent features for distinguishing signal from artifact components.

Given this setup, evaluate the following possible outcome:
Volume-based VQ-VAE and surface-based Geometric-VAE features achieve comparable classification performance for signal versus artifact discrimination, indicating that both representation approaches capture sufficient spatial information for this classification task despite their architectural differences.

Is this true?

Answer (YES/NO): NO